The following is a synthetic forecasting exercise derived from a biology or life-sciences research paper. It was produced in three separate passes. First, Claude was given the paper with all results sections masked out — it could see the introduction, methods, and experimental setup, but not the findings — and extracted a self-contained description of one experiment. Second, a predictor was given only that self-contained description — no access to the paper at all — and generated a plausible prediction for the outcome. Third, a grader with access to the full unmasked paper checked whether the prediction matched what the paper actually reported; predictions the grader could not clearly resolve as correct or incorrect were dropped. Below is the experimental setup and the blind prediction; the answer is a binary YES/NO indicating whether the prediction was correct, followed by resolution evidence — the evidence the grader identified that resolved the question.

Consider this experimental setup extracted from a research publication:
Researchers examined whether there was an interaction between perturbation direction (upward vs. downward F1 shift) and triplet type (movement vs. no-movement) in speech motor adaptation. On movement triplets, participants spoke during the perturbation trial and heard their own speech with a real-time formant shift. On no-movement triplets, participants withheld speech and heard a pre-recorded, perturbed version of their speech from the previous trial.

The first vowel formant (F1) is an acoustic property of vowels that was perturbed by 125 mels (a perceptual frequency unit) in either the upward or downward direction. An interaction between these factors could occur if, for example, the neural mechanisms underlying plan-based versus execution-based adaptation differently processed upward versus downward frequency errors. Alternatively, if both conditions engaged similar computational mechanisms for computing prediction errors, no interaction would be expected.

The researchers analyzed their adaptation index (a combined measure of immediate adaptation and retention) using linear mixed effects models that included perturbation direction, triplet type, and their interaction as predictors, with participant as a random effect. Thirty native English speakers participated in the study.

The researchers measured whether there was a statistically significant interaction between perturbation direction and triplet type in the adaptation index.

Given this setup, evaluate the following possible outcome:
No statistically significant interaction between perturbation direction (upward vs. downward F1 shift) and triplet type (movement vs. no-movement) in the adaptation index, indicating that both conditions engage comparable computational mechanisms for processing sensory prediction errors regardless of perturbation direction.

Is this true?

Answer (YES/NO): NO